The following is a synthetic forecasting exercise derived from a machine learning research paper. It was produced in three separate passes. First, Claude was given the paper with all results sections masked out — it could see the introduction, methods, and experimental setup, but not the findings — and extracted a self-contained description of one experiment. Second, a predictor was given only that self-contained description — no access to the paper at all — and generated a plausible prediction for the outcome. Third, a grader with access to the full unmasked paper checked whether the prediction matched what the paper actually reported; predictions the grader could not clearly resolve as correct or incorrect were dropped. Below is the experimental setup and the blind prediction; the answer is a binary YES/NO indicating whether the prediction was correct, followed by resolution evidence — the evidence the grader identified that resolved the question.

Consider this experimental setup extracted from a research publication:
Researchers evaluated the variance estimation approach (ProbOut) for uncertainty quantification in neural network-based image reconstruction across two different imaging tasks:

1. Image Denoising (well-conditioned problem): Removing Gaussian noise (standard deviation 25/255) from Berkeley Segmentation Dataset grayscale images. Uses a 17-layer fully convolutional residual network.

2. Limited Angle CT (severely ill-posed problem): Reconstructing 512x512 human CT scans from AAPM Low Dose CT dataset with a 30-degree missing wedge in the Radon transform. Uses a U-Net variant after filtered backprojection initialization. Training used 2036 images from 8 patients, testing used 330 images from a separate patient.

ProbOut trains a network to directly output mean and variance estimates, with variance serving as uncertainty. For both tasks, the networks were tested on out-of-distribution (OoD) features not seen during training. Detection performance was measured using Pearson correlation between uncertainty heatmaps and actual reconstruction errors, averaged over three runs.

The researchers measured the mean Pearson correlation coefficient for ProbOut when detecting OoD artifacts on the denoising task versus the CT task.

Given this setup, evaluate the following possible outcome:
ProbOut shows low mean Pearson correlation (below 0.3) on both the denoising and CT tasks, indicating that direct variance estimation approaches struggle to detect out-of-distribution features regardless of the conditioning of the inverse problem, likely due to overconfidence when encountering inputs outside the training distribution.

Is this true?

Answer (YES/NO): NO